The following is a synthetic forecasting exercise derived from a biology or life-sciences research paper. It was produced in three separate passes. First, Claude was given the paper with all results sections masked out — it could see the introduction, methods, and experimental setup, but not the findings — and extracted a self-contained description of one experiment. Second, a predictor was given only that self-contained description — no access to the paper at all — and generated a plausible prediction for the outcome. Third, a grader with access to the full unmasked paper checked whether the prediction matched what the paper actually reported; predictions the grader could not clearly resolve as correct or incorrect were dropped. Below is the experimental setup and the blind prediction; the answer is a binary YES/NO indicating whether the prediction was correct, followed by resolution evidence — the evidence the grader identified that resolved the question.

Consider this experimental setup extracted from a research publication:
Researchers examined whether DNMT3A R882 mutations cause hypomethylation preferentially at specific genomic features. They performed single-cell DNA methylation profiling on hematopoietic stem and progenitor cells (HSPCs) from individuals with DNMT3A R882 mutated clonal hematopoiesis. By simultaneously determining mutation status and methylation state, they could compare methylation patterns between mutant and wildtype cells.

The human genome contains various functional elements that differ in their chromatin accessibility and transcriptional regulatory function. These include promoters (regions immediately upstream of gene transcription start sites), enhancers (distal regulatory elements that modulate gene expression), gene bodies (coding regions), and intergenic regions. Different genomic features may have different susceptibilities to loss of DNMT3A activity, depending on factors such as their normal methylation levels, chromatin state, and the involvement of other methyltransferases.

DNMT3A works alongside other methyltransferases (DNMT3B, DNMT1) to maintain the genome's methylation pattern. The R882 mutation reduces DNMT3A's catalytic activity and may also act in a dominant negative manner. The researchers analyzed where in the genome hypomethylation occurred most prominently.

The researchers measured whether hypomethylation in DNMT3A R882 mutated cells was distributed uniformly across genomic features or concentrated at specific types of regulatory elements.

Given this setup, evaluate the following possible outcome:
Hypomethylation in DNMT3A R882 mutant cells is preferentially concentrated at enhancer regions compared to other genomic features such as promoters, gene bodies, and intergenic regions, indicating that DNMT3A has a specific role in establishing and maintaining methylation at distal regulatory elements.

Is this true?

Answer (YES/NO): NO